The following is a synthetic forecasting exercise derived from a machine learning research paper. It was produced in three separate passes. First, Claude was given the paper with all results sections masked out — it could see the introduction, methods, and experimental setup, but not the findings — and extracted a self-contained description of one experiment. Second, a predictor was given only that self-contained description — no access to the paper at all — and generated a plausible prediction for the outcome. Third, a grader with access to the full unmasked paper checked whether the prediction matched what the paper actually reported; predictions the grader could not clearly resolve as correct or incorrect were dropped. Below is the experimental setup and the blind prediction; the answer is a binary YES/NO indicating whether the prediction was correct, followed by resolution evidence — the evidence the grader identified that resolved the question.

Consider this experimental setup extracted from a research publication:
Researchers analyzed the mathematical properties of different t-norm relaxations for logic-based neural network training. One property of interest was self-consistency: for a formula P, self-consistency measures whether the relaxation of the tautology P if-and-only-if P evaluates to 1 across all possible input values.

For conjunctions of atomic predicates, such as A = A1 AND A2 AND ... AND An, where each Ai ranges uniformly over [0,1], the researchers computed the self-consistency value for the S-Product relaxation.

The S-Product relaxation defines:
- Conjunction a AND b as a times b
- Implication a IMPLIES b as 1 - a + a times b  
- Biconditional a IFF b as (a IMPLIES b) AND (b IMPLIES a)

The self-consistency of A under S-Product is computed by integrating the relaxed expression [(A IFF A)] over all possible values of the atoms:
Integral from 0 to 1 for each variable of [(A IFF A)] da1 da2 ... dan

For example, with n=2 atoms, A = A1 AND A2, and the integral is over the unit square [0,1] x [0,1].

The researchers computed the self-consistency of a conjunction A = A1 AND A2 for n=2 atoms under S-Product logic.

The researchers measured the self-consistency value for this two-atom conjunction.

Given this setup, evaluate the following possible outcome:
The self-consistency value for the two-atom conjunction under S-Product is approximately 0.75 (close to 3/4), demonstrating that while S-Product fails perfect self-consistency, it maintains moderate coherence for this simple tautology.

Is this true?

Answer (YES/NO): YES